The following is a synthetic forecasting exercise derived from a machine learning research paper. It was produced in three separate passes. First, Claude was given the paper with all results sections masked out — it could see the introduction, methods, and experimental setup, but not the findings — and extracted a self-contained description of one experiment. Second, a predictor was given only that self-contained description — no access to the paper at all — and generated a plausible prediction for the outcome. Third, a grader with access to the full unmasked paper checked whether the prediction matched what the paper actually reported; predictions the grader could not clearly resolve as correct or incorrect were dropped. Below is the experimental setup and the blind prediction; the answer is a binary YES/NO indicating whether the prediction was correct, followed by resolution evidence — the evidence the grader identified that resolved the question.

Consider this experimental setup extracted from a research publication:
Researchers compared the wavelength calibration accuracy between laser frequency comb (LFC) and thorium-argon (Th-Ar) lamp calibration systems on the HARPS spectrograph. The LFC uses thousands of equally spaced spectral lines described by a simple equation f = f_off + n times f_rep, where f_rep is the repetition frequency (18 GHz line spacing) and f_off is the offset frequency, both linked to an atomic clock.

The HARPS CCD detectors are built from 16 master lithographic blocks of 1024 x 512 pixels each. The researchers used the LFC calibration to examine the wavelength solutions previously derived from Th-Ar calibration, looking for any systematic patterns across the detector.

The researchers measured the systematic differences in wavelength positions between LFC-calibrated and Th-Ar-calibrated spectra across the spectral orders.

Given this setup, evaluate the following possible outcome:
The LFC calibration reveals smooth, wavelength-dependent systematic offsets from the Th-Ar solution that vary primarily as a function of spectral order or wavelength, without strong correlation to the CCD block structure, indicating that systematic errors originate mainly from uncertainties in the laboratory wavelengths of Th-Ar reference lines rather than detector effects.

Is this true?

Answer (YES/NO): NO